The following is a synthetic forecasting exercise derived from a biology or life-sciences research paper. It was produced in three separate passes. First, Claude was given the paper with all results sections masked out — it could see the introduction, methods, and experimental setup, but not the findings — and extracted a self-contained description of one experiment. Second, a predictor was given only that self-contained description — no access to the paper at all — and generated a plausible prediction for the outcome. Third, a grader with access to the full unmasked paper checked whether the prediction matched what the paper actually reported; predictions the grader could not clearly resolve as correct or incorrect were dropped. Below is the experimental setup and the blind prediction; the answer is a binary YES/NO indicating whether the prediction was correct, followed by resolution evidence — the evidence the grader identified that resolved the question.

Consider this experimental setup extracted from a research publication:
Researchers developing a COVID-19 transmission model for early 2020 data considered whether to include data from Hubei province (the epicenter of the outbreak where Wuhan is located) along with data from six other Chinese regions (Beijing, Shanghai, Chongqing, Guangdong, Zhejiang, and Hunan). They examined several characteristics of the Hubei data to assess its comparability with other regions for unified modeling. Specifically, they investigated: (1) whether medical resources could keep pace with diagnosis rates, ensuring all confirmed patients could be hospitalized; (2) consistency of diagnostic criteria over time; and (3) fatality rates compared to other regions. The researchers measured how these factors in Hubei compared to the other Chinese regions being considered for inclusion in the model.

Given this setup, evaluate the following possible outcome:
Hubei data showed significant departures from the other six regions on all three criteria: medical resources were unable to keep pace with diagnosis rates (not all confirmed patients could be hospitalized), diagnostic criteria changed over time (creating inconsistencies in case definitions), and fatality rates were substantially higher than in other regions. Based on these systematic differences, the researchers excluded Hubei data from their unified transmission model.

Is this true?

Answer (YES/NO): YES